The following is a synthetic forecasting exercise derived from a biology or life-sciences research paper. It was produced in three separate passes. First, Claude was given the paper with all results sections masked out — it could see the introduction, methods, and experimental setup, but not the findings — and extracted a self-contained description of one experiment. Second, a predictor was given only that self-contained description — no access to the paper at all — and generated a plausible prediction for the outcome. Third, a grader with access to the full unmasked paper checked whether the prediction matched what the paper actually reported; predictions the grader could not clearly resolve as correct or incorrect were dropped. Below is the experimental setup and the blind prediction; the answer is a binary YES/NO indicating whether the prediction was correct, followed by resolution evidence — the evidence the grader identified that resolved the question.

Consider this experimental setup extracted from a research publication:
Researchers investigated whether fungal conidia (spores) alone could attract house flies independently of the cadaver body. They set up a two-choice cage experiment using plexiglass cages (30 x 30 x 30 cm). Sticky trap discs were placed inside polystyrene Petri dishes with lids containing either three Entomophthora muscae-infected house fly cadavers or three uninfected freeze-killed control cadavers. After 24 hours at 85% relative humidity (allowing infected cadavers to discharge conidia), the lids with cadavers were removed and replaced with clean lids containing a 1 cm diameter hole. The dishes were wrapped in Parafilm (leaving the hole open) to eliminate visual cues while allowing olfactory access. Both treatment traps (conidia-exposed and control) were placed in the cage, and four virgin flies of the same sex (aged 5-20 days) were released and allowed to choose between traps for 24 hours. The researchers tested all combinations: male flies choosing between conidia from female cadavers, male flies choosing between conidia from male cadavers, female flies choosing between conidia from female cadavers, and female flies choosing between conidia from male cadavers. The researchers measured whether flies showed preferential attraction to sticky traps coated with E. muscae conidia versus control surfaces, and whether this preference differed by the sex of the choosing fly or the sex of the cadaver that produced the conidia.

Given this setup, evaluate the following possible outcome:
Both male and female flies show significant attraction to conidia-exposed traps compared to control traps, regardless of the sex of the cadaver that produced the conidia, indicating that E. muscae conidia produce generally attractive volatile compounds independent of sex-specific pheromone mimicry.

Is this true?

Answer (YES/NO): YES